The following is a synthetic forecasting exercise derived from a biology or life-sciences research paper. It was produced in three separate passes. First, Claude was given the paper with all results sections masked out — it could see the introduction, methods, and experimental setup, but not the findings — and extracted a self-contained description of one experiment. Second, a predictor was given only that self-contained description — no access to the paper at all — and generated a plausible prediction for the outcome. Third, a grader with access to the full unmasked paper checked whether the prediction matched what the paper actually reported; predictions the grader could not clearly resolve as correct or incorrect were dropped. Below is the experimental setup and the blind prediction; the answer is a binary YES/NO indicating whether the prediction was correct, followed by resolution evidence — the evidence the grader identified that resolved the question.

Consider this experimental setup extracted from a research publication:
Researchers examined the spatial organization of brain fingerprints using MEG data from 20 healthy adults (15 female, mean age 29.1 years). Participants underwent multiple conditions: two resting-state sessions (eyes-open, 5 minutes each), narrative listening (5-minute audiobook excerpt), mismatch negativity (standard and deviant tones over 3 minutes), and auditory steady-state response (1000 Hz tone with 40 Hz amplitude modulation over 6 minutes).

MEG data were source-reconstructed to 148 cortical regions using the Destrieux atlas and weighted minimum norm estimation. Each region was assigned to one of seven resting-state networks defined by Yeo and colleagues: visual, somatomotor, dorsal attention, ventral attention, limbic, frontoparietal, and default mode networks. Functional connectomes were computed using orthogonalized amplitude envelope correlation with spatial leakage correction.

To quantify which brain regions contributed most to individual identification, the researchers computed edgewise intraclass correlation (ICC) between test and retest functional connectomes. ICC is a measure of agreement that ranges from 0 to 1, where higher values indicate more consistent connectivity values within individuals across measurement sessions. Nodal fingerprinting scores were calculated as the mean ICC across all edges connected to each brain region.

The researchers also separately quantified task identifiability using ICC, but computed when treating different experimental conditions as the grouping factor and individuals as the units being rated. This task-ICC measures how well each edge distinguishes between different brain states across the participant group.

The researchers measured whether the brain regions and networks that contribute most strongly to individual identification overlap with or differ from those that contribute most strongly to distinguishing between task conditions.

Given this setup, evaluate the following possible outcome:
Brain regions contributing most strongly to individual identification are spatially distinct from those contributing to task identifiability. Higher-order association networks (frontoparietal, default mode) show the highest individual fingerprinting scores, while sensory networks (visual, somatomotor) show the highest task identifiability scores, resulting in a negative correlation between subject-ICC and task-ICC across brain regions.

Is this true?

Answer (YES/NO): NO